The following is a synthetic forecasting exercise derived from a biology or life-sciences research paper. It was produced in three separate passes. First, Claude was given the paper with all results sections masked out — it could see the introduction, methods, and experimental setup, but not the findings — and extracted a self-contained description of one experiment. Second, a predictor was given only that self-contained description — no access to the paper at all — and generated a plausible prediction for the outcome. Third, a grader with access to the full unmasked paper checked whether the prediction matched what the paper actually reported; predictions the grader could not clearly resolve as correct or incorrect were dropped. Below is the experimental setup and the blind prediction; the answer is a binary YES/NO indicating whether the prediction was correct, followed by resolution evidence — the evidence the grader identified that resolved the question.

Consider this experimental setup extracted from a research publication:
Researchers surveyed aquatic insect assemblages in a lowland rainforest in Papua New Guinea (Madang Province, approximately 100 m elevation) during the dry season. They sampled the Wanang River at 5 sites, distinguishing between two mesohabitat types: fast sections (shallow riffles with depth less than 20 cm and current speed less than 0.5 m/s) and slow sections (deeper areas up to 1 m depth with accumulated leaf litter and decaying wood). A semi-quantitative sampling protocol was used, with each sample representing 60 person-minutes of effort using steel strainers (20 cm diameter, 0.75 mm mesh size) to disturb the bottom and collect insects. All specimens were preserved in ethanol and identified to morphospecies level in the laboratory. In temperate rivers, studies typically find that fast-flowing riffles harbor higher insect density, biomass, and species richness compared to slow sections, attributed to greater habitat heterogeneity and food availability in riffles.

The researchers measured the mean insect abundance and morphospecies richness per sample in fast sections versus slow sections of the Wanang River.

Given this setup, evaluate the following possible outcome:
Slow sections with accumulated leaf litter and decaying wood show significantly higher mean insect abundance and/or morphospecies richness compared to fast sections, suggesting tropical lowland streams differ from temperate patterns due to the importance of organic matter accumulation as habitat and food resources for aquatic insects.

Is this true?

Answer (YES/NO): YES